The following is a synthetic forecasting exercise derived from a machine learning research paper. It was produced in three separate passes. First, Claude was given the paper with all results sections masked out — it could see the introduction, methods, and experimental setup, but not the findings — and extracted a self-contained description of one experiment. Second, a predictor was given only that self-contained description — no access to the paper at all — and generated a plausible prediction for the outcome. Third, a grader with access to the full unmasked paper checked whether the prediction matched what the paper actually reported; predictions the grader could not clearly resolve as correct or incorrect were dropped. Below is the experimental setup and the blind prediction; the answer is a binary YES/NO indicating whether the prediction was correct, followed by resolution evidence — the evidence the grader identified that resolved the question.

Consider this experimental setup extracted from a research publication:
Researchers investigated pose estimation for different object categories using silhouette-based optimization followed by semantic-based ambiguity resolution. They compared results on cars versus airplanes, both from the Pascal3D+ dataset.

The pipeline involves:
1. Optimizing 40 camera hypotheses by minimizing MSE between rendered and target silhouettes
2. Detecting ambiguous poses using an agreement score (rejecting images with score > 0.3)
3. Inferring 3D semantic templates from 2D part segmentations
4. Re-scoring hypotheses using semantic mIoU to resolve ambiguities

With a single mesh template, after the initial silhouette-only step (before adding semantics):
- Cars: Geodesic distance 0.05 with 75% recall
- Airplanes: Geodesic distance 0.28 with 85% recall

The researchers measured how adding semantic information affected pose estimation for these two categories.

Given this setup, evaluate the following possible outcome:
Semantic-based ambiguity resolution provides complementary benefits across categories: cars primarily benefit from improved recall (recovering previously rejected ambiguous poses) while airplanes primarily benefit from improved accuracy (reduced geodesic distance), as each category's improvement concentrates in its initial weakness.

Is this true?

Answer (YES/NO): YES